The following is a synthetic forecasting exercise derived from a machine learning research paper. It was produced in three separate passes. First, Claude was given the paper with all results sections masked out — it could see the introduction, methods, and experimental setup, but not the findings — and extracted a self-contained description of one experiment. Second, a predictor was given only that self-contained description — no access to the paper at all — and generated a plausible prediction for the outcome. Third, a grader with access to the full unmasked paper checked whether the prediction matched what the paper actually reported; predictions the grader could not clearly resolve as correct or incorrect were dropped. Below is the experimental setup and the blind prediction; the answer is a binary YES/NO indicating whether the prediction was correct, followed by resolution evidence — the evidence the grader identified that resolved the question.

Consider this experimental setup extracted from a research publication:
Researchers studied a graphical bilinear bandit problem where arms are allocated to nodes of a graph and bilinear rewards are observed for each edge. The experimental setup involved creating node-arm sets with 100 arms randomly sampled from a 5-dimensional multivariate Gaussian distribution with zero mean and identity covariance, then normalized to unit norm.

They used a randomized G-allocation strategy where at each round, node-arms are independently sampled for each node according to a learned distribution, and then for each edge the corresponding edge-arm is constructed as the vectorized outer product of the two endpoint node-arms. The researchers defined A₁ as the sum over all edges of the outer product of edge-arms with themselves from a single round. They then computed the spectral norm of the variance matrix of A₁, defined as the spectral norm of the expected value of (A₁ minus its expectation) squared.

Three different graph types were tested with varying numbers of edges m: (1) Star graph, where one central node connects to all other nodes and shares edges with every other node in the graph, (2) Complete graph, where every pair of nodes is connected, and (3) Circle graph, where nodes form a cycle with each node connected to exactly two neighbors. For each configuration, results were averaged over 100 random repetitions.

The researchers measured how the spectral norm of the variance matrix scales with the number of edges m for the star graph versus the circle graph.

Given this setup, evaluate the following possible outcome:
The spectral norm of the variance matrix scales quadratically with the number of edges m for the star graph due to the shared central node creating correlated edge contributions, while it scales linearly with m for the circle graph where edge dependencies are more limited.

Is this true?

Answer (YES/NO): YES